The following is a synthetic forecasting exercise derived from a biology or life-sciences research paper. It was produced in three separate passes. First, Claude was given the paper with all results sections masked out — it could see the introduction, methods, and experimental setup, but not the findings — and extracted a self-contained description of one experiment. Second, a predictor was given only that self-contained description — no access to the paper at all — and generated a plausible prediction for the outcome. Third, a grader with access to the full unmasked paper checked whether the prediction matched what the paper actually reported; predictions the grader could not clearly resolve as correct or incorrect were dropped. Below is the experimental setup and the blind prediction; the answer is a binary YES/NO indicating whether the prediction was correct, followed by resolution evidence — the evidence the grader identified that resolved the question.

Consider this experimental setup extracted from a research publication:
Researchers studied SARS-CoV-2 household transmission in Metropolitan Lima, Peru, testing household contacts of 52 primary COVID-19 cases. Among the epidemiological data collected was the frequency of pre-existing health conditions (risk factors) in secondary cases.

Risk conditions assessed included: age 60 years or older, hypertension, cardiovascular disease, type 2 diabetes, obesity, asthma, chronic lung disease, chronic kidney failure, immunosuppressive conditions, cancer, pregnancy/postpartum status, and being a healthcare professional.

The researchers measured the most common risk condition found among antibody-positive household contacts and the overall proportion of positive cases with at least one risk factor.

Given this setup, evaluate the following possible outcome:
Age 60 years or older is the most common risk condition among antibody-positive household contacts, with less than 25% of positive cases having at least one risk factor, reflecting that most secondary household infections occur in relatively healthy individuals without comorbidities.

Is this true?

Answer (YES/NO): NO